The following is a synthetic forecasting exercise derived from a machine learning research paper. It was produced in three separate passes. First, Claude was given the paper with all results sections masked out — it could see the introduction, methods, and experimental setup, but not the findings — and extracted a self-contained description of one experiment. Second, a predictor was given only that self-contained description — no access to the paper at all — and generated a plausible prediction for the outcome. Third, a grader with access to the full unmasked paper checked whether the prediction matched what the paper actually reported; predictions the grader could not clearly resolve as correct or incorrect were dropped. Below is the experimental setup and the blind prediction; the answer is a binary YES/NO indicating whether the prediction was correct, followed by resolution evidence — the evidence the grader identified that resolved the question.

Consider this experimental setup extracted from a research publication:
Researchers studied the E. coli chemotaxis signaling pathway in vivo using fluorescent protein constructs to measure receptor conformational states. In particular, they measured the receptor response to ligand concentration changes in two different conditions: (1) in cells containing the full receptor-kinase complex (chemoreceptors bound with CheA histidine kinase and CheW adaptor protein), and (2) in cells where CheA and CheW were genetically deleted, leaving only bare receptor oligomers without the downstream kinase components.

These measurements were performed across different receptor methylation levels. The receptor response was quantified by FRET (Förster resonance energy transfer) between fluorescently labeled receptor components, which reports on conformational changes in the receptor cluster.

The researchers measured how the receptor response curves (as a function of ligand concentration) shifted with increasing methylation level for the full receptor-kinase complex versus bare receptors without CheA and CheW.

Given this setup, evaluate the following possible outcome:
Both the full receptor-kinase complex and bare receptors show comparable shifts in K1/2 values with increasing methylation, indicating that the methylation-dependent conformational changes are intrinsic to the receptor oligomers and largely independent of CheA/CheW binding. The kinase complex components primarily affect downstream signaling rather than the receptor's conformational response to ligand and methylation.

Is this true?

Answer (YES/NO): NO